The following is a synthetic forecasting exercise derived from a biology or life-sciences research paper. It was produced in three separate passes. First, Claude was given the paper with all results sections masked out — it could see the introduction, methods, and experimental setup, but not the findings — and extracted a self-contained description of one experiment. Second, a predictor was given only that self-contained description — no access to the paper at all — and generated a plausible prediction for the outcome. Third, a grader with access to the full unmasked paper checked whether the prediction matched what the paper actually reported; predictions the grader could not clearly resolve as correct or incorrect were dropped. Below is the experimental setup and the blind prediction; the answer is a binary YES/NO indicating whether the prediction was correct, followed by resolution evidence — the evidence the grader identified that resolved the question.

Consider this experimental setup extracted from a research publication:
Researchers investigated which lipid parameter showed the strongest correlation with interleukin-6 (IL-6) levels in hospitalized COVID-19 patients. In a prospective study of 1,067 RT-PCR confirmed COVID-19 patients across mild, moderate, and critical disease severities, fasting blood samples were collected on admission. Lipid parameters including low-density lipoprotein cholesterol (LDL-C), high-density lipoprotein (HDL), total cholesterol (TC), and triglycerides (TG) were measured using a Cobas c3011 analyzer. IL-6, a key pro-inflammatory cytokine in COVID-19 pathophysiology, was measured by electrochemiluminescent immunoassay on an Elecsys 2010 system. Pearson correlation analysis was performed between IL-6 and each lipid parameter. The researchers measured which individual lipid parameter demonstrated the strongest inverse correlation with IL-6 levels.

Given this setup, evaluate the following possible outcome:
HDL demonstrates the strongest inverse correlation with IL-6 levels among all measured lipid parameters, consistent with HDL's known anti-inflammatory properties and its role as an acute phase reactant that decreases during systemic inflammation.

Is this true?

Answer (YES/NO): NO